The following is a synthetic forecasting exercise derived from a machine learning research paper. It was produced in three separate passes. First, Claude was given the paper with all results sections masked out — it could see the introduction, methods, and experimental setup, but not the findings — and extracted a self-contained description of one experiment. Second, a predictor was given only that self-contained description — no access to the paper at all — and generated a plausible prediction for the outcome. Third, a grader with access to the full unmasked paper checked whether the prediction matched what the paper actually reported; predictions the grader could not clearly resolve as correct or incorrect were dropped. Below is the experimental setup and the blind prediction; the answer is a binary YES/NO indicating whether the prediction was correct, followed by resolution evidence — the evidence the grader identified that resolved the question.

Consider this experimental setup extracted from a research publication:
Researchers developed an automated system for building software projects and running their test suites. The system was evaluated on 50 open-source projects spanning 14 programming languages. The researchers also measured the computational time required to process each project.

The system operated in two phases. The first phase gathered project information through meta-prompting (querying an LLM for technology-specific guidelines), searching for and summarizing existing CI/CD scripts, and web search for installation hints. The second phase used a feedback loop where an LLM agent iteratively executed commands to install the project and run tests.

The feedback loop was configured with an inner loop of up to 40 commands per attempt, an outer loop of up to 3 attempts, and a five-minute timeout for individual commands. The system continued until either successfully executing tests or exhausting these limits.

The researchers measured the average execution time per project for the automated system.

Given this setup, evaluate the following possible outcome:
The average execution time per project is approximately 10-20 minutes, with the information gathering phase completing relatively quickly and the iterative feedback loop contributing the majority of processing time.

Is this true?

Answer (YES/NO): NO